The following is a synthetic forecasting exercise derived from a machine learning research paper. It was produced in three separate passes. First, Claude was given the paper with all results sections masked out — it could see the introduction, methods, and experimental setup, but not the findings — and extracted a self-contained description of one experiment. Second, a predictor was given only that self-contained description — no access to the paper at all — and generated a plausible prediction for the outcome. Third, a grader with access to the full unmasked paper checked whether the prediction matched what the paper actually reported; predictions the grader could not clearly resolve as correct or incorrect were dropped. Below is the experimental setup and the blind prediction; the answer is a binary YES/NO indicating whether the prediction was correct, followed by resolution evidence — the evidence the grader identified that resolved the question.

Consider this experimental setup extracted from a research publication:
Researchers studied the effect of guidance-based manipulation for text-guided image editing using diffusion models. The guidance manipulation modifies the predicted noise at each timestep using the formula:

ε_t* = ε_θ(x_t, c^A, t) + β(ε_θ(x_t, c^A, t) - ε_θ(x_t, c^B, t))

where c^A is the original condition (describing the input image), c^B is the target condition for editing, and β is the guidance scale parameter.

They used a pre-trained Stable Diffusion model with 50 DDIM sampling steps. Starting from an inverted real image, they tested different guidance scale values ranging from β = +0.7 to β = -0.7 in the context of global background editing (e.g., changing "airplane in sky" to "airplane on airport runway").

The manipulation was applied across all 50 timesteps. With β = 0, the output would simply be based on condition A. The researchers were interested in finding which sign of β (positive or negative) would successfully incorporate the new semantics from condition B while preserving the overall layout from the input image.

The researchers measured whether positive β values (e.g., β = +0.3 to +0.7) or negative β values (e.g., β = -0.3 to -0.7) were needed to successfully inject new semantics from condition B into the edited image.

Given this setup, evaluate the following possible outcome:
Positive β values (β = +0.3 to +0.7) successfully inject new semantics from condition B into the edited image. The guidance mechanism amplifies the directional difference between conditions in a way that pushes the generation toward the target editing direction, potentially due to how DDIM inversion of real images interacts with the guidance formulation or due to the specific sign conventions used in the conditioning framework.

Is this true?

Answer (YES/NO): NO